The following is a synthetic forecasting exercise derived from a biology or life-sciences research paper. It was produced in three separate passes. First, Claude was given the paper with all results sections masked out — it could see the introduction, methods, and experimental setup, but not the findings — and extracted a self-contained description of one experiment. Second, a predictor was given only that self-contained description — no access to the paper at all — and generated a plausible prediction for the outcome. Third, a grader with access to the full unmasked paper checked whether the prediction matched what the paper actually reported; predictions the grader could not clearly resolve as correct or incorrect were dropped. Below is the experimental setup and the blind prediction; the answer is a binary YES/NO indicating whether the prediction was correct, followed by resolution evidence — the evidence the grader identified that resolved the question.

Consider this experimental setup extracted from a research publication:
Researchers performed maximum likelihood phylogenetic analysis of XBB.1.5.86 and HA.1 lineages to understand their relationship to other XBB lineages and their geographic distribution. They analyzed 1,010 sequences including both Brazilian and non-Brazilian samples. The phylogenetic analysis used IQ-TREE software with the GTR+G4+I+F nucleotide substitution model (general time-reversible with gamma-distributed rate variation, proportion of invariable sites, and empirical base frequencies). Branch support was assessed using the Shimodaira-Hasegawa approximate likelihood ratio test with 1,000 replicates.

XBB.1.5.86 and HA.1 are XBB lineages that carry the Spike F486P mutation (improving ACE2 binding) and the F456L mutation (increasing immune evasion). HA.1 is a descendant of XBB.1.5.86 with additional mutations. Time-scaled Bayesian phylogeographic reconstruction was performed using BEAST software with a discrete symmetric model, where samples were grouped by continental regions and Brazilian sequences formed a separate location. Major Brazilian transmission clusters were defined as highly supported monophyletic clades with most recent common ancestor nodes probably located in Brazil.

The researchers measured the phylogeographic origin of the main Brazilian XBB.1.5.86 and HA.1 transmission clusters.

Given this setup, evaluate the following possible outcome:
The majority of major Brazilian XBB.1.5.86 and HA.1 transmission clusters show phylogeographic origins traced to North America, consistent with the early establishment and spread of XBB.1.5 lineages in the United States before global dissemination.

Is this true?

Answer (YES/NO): NO